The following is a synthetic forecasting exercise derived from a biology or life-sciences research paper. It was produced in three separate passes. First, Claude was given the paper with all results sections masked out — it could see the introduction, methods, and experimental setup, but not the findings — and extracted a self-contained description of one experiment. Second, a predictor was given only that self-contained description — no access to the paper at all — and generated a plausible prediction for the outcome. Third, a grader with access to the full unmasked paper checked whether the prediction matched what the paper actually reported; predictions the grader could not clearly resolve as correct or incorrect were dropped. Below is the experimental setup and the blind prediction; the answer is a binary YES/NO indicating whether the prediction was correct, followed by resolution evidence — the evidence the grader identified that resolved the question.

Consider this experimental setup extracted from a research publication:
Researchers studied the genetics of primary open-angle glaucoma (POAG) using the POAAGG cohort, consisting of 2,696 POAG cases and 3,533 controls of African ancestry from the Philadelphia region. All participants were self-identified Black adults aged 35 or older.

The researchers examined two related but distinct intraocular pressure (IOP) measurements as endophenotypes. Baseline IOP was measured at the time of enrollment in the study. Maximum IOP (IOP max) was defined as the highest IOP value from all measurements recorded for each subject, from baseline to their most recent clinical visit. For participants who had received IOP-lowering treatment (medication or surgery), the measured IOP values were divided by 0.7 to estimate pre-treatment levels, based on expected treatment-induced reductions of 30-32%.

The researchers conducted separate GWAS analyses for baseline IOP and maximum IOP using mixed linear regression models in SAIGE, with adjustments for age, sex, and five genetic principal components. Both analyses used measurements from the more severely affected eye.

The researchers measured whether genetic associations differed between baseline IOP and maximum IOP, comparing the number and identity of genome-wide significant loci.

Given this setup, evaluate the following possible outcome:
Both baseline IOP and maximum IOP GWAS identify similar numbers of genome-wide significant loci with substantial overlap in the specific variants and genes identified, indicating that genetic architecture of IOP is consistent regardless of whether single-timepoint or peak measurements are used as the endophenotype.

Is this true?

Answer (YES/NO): NO